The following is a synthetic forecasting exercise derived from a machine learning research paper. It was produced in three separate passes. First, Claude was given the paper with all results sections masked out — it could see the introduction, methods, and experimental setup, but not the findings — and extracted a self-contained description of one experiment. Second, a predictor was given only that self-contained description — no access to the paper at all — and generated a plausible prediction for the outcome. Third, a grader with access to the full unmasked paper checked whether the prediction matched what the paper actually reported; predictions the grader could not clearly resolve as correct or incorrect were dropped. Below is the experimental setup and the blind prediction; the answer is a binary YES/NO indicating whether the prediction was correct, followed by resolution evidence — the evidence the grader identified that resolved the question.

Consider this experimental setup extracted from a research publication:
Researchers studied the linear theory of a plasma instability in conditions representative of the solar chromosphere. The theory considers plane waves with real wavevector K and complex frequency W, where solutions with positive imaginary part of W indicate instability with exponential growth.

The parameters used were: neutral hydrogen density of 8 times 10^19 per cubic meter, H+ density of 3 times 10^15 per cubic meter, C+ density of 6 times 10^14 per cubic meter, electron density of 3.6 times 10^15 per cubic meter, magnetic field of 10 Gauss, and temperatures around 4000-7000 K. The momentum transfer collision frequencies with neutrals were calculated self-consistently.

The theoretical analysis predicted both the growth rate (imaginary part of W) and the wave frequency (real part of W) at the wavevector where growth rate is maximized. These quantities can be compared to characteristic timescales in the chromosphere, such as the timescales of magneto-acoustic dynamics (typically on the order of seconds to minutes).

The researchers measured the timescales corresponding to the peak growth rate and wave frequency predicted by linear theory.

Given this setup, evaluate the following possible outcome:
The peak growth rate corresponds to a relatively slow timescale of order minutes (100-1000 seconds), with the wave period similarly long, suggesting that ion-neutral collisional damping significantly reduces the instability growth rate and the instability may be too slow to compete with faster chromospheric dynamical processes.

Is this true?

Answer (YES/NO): NO